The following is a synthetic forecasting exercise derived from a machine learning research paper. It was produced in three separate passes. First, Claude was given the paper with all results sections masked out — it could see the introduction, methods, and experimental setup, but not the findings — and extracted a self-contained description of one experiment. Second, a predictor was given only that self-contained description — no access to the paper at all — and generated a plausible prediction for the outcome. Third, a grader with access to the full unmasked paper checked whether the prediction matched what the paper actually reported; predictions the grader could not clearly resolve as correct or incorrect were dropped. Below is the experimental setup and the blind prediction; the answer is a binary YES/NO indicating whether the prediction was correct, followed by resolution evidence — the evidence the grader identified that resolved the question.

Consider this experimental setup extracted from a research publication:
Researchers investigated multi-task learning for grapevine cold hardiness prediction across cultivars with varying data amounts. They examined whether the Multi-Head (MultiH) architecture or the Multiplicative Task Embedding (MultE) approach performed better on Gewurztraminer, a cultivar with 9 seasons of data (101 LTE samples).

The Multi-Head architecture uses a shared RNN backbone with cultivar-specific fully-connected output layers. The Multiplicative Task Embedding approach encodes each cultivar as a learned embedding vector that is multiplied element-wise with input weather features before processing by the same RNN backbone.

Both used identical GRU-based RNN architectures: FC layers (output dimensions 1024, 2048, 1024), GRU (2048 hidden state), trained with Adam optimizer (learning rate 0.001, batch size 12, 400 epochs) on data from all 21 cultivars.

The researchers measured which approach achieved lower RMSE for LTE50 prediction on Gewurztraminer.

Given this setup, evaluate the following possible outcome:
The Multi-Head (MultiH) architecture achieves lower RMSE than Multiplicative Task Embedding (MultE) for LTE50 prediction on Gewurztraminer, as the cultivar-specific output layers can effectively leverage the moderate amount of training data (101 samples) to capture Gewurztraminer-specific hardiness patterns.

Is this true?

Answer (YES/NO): YES